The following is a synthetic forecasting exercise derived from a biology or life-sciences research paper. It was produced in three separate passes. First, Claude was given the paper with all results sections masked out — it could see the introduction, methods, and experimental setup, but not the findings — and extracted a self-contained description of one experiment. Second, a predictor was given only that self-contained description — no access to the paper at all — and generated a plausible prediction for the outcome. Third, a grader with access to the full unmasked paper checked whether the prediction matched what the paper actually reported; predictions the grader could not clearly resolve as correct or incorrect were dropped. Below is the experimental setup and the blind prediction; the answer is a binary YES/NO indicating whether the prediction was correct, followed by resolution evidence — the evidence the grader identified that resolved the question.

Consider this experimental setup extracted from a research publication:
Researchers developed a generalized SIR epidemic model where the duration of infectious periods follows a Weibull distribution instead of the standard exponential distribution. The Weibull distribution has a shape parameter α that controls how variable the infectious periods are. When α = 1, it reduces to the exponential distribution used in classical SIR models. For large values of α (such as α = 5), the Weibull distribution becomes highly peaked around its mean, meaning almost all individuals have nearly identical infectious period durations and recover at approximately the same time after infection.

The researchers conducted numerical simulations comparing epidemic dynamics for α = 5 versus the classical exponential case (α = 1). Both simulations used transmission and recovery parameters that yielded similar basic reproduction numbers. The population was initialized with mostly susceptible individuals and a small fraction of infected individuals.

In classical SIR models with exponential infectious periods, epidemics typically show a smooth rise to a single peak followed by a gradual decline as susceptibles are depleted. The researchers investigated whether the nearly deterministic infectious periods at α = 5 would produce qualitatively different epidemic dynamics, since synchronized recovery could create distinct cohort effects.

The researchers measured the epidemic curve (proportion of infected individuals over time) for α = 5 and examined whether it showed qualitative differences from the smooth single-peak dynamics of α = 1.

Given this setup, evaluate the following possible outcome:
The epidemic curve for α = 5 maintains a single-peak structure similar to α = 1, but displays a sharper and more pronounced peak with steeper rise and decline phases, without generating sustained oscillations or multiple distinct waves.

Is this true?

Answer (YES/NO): NO